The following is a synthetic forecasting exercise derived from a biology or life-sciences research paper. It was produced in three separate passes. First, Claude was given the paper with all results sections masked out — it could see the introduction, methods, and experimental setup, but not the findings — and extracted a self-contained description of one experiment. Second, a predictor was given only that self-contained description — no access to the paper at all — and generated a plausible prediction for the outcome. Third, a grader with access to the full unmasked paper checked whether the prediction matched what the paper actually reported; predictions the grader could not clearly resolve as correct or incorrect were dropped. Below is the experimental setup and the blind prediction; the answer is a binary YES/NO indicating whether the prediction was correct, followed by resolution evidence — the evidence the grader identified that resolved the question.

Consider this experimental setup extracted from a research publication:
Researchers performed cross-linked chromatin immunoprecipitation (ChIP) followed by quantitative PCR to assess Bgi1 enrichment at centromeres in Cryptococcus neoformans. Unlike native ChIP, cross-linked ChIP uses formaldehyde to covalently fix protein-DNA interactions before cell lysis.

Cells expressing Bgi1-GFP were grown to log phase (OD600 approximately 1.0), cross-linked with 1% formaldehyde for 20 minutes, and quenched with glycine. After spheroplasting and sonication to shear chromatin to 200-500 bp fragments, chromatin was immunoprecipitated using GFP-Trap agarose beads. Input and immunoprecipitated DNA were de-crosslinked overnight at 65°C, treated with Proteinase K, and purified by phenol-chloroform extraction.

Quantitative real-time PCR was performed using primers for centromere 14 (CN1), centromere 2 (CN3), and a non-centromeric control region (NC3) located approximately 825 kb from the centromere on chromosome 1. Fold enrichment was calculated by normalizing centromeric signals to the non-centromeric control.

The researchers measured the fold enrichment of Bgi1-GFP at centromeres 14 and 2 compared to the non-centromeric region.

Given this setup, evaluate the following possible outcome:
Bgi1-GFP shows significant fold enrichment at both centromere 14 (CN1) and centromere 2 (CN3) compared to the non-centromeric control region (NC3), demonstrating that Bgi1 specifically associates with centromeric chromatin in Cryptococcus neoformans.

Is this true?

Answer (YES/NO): YES